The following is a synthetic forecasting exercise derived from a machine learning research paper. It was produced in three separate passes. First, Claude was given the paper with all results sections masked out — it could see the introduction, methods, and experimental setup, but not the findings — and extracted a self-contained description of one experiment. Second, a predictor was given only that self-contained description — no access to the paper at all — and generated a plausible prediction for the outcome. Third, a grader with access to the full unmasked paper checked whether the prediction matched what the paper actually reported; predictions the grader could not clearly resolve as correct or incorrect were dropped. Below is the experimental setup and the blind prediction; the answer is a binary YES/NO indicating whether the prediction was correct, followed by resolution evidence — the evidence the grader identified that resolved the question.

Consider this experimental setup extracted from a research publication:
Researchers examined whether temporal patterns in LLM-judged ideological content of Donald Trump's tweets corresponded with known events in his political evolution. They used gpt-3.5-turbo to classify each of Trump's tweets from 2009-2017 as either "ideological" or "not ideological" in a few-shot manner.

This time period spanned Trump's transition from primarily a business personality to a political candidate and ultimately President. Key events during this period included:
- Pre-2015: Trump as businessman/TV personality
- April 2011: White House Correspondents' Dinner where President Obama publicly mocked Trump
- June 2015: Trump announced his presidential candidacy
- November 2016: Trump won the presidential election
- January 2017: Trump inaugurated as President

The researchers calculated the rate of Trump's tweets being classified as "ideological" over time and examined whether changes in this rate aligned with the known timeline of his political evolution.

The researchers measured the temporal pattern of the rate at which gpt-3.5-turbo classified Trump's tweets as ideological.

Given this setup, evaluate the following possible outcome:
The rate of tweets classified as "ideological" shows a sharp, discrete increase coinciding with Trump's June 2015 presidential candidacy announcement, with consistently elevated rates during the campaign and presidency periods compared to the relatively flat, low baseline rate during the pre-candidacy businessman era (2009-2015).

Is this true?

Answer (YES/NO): NO